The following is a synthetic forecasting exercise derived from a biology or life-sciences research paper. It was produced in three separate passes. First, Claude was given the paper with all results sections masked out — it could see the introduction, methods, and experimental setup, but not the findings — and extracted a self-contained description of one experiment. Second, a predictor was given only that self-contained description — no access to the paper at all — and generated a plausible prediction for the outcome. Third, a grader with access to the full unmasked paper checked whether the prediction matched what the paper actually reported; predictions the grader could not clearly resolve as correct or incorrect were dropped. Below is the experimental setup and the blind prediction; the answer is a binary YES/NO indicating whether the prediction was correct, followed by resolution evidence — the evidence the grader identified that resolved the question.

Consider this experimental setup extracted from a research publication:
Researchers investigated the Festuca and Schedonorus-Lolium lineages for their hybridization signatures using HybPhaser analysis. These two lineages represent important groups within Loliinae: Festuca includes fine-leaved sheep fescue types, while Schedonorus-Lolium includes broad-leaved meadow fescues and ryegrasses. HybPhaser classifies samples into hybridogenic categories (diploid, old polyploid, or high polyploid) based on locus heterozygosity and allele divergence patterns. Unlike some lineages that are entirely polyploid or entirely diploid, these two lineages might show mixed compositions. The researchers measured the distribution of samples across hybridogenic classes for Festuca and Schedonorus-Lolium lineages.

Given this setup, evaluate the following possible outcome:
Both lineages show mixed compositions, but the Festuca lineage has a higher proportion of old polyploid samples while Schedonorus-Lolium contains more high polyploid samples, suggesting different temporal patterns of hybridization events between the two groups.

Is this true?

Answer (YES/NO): YES